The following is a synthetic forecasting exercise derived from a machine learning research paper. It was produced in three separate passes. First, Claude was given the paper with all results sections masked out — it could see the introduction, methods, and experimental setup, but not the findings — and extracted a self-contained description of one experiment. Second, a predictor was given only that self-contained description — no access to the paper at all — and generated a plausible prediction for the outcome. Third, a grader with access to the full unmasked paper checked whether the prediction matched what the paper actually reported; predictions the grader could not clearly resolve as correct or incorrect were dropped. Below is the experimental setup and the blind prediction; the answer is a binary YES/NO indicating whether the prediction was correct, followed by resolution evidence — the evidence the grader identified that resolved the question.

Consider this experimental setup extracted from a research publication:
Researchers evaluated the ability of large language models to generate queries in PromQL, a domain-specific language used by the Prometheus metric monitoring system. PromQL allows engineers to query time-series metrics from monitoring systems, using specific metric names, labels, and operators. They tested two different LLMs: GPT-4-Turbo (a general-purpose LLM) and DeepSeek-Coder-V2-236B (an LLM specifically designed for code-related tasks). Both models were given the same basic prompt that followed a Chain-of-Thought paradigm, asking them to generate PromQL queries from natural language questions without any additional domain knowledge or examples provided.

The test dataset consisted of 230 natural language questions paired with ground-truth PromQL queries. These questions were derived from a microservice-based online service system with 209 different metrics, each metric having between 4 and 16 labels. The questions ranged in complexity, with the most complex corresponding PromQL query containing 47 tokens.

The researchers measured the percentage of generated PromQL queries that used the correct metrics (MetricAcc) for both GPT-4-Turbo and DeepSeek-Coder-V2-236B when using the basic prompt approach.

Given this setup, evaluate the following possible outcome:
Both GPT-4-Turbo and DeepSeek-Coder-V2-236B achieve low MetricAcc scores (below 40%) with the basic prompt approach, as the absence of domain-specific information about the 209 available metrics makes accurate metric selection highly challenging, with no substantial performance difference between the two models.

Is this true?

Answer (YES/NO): NO